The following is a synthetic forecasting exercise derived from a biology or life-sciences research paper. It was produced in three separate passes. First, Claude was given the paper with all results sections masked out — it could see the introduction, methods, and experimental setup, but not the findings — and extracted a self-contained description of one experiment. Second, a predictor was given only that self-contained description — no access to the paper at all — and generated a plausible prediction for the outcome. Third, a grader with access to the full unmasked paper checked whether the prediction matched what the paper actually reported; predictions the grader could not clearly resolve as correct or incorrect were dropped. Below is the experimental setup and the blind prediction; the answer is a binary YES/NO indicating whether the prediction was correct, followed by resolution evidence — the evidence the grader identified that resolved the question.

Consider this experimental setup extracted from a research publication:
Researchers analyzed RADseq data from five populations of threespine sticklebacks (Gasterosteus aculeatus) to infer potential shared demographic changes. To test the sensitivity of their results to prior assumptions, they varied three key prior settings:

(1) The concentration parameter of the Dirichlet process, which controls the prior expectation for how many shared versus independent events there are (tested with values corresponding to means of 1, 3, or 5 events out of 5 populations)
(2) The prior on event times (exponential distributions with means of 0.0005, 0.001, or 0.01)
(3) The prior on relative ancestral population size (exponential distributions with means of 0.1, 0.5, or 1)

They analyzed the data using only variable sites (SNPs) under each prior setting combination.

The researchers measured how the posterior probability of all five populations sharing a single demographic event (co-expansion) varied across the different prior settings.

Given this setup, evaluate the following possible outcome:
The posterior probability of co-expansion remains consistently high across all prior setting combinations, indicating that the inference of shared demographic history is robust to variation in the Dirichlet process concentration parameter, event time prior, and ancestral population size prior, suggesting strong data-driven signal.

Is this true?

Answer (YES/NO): NO